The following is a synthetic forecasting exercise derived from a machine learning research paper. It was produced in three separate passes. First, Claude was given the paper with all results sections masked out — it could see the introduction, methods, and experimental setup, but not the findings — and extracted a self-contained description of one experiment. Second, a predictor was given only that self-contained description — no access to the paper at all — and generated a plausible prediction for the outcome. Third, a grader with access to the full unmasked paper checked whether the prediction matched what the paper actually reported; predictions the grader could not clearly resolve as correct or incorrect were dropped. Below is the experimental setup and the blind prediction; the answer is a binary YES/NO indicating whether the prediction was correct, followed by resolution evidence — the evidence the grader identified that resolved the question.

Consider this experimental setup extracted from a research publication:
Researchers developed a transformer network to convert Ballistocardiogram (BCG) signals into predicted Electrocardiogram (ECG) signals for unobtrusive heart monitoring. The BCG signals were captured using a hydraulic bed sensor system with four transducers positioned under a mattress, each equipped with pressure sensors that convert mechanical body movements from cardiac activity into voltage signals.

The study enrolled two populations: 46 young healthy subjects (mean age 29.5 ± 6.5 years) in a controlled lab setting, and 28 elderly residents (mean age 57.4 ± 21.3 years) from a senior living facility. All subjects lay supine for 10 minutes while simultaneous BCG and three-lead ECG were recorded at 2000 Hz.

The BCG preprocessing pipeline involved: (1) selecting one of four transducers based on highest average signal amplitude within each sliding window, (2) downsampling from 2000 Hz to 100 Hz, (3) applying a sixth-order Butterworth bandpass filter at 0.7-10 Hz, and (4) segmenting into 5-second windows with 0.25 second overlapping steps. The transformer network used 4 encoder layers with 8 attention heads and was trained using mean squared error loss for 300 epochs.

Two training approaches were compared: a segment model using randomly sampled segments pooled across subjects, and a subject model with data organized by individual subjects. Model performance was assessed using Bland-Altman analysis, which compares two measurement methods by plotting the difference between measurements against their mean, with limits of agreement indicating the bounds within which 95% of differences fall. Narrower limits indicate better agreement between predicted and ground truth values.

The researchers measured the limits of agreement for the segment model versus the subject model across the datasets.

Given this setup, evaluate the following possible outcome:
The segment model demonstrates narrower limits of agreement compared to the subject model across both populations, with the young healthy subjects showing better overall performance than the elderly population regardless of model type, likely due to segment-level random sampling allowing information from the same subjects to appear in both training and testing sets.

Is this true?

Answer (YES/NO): YES